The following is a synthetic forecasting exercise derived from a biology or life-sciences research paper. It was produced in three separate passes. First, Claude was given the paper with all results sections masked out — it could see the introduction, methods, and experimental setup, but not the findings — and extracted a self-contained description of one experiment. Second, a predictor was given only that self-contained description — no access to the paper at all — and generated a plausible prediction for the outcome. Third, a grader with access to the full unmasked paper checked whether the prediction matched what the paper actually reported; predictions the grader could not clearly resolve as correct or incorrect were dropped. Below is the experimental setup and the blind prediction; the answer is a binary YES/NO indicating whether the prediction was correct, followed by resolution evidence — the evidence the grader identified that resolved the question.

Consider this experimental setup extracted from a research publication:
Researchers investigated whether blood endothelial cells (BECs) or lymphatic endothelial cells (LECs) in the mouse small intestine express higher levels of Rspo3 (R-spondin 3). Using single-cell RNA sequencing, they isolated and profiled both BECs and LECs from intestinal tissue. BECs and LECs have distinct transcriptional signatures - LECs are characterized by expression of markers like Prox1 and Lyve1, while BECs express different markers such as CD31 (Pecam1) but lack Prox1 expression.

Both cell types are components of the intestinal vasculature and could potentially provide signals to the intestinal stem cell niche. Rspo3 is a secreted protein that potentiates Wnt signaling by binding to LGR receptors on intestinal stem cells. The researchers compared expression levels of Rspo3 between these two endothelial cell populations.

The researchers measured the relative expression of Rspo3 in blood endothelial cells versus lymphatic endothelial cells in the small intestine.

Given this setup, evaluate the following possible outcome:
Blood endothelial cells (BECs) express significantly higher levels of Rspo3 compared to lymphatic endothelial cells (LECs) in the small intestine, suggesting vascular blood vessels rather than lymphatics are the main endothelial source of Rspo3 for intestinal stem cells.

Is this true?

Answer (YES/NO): NO